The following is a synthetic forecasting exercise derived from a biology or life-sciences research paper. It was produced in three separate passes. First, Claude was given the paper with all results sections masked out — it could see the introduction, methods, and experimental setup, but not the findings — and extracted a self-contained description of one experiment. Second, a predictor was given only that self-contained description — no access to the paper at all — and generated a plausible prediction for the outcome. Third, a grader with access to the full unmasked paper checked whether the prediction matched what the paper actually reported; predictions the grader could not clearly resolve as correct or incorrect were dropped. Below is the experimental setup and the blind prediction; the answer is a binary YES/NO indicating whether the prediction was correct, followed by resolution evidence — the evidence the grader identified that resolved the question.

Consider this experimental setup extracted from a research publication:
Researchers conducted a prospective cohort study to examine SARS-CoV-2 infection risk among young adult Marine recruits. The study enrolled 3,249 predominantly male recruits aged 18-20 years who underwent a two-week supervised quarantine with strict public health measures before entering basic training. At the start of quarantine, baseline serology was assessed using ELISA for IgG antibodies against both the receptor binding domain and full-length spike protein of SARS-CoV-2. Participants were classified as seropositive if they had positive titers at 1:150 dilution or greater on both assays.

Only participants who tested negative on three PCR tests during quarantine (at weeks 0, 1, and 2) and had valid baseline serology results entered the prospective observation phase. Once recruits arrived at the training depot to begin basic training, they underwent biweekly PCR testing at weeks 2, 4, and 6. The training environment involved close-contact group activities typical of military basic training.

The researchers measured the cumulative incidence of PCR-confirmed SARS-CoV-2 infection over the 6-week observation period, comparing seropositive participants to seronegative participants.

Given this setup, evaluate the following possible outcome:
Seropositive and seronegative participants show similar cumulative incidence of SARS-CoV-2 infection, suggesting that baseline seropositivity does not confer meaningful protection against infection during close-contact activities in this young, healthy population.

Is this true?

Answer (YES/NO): NO